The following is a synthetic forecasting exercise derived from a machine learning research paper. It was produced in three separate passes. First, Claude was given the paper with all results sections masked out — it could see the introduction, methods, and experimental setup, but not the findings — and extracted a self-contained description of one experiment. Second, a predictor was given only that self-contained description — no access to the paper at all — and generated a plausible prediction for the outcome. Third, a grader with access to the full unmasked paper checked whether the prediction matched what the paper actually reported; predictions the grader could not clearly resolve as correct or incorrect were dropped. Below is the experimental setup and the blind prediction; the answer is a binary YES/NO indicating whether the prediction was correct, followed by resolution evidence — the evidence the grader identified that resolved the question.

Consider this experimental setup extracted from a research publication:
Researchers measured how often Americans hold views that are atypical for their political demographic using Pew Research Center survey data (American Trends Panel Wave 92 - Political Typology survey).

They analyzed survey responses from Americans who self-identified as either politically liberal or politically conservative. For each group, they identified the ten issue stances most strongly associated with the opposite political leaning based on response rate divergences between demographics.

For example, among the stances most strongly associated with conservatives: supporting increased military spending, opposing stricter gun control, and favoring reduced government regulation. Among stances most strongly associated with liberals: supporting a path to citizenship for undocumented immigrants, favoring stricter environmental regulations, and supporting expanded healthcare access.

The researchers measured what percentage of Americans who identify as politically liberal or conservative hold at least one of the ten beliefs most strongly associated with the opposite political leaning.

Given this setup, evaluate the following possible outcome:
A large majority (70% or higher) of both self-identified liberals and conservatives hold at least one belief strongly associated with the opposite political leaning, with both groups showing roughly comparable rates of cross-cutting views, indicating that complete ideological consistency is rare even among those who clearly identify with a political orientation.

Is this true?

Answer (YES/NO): NO